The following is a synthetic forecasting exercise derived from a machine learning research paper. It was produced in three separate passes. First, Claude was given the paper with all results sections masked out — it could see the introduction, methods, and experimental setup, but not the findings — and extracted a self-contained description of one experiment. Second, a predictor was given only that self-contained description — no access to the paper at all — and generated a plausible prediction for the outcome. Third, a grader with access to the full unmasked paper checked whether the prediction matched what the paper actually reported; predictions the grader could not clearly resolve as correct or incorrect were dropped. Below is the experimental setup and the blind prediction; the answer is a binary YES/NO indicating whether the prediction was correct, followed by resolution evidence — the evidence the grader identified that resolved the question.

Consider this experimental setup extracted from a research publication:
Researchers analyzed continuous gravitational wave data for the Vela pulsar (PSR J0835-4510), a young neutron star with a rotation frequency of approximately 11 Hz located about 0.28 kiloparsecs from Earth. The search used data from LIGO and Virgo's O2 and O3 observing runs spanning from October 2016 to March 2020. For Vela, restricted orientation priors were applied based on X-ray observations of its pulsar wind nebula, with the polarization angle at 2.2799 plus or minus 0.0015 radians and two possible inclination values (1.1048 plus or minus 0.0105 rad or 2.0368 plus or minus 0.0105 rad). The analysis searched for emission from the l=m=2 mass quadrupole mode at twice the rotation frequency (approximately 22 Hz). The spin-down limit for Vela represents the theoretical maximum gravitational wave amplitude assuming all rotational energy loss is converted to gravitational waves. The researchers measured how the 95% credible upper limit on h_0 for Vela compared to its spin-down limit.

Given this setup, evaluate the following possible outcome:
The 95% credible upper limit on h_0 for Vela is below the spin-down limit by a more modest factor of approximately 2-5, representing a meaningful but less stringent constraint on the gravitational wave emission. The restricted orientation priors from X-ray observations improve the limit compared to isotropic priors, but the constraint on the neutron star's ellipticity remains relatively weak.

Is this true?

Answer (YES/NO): NO